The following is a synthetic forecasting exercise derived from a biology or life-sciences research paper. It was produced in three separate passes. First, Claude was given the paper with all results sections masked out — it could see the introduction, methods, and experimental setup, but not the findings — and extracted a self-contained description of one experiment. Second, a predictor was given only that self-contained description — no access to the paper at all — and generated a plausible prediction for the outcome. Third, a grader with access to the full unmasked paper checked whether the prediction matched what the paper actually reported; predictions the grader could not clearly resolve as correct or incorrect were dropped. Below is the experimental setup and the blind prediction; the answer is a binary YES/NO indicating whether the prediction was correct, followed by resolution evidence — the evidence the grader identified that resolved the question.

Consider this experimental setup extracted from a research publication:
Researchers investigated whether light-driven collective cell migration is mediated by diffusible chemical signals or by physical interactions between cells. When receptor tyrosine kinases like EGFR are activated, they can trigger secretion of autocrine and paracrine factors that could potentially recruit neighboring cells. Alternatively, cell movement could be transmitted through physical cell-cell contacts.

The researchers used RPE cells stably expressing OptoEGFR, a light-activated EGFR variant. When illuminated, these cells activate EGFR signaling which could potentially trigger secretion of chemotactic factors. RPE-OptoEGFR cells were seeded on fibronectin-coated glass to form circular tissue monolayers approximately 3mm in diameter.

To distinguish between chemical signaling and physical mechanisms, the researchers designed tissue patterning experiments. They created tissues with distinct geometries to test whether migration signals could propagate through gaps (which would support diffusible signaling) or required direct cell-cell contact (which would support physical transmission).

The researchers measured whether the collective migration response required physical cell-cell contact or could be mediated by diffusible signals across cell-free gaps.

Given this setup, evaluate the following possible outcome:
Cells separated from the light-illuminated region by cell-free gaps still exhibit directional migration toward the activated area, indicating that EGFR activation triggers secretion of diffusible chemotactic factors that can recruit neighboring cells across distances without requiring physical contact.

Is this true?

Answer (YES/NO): NO